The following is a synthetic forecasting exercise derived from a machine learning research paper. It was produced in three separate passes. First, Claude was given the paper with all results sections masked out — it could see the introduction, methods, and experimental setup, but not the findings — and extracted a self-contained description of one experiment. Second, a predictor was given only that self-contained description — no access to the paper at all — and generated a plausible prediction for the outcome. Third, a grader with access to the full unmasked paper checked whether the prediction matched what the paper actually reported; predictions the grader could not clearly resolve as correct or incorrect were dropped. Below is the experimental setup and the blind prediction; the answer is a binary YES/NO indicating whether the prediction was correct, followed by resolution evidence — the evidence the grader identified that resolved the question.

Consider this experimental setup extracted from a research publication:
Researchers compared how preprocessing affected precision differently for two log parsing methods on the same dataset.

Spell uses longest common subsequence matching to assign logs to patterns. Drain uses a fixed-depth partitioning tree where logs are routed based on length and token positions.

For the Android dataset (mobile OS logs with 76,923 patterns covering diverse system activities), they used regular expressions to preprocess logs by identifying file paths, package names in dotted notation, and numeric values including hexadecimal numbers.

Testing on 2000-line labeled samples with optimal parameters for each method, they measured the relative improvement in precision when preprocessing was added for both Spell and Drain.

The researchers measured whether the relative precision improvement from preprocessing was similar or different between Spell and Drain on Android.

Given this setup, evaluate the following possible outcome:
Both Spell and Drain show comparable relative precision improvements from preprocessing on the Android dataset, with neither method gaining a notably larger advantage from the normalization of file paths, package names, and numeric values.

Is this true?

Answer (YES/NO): YES